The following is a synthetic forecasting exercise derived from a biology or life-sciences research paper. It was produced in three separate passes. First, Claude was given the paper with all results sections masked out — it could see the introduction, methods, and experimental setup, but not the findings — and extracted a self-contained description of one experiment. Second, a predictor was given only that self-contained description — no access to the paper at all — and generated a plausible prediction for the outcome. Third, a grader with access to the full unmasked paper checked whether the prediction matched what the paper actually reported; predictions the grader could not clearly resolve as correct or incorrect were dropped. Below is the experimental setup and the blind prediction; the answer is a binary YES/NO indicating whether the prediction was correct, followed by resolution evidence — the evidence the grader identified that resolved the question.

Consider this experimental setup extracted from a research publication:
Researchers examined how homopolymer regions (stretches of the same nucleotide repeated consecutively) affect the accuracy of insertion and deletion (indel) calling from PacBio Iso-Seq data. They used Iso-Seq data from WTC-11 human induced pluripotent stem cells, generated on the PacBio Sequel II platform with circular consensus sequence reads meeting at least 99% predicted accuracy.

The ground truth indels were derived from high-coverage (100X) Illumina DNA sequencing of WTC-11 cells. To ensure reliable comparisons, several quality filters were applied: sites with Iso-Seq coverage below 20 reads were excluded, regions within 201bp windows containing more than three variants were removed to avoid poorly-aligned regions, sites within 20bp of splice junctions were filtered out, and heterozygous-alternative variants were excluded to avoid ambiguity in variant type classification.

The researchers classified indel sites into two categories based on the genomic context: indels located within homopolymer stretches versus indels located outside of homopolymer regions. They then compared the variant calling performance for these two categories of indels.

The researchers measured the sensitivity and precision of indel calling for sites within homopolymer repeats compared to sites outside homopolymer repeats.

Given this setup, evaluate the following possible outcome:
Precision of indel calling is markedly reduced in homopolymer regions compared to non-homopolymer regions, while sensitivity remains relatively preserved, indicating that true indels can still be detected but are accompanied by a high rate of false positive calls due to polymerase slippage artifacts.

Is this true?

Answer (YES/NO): NO